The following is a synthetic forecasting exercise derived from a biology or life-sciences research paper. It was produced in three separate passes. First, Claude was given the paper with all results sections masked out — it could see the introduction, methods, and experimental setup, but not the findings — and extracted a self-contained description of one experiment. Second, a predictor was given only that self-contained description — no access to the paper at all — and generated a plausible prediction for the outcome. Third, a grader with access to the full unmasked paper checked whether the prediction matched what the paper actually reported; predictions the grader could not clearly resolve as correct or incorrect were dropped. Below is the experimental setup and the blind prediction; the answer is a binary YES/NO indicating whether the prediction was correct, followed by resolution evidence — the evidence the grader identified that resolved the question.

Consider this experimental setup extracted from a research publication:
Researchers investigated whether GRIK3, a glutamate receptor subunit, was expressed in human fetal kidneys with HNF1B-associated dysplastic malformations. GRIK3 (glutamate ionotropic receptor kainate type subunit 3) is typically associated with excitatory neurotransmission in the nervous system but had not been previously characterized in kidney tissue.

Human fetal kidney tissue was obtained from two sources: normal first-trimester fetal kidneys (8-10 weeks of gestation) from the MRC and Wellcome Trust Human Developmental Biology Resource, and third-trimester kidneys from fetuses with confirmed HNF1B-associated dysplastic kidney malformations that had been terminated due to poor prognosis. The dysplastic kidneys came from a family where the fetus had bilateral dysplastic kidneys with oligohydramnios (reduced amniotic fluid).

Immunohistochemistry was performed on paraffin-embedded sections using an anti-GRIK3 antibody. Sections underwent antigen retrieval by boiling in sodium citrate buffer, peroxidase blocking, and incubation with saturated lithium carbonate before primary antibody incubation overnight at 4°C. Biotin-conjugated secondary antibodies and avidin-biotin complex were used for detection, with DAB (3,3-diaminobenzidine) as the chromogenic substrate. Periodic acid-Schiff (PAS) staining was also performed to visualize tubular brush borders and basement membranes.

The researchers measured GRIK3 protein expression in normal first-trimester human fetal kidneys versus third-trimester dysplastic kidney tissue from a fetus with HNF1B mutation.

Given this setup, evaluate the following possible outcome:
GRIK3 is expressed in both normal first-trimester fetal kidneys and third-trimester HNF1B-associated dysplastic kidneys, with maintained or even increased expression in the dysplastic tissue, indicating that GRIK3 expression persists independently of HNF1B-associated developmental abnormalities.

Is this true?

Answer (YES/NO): YES